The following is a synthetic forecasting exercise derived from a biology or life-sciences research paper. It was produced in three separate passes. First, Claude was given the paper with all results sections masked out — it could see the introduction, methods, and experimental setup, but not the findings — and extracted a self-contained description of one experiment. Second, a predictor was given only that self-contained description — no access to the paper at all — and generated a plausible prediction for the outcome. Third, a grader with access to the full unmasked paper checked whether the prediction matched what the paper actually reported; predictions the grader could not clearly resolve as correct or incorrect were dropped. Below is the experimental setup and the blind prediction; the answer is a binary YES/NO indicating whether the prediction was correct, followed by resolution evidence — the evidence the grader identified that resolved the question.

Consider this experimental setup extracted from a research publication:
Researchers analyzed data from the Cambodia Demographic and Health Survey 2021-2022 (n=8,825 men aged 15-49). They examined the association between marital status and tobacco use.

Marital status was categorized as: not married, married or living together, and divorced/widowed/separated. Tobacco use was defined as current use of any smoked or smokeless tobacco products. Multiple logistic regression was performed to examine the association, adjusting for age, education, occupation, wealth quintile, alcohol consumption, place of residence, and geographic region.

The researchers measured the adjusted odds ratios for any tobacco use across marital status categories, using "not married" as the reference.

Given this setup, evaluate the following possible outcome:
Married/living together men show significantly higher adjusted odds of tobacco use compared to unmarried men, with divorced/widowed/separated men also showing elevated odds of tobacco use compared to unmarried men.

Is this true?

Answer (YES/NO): NO